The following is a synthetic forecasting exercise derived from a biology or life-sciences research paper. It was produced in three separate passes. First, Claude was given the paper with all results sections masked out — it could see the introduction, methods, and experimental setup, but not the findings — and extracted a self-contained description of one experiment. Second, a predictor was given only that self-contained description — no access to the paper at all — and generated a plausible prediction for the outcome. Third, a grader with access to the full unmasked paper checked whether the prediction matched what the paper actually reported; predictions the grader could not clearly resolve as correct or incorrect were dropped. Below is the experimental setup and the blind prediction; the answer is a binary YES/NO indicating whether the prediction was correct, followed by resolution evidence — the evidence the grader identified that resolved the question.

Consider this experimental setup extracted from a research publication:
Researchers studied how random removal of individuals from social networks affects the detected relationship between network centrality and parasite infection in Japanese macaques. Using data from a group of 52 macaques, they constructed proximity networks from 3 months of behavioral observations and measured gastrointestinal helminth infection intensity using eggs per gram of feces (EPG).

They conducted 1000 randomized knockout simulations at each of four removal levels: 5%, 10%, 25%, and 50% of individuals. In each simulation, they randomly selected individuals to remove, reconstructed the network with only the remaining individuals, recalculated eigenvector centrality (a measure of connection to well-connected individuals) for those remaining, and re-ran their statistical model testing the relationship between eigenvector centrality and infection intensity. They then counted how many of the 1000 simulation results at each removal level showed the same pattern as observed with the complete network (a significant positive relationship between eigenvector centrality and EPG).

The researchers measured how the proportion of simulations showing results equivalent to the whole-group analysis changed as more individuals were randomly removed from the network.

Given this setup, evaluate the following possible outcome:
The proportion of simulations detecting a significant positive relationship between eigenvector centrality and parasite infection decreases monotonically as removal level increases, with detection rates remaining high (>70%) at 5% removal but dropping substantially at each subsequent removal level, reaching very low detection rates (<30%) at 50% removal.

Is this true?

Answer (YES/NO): NO